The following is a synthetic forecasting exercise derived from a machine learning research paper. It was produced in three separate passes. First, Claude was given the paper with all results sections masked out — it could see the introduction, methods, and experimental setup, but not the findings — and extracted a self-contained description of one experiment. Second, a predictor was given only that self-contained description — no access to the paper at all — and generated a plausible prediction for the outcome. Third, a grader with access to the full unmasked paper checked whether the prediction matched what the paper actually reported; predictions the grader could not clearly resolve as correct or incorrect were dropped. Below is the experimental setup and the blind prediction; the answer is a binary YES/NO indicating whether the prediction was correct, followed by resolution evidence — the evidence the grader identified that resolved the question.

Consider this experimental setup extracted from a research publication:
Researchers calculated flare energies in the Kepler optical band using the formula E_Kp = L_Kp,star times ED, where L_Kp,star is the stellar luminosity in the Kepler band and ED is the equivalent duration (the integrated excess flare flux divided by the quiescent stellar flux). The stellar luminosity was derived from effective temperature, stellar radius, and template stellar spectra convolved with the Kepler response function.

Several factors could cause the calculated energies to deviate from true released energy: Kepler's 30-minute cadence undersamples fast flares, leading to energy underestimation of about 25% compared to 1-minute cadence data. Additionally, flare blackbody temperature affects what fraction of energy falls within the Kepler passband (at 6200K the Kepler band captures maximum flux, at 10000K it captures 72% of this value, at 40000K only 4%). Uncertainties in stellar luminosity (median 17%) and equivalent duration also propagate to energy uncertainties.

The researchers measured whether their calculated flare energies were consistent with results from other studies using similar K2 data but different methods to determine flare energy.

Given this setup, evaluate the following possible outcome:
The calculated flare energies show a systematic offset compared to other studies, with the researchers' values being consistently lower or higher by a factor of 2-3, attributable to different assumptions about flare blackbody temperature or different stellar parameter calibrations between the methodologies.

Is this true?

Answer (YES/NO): NO